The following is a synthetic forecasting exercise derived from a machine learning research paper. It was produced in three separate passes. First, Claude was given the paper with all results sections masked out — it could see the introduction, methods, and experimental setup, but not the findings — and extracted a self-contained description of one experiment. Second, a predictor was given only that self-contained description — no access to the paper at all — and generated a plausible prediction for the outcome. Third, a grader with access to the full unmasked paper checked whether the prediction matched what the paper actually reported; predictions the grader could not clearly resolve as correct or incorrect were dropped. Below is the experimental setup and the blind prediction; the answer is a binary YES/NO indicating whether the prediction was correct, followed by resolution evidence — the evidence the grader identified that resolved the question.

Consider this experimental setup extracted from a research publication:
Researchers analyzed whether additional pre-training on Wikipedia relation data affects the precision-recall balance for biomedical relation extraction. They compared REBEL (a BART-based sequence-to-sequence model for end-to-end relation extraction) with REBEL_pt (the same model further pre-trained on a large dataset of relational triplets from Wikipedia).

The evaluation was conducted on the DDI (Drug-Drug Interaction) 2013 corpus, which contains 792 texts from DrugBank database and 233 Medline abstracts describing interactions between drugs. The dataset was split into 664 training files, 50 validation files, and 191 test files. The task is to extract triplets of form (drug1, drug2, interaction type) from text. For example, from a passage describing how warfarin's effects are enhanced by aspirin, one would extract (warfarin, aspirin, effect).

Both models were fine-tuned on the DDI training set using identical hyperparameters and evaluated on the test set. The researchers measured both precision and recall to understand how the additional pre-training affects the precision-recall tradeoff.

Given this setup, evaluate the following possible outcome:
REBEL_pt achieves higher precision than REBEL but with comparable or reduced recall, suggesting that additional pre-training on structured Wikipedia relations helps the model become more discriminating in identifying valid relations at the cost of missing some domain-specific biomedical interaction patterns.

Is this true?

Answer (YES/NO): NO